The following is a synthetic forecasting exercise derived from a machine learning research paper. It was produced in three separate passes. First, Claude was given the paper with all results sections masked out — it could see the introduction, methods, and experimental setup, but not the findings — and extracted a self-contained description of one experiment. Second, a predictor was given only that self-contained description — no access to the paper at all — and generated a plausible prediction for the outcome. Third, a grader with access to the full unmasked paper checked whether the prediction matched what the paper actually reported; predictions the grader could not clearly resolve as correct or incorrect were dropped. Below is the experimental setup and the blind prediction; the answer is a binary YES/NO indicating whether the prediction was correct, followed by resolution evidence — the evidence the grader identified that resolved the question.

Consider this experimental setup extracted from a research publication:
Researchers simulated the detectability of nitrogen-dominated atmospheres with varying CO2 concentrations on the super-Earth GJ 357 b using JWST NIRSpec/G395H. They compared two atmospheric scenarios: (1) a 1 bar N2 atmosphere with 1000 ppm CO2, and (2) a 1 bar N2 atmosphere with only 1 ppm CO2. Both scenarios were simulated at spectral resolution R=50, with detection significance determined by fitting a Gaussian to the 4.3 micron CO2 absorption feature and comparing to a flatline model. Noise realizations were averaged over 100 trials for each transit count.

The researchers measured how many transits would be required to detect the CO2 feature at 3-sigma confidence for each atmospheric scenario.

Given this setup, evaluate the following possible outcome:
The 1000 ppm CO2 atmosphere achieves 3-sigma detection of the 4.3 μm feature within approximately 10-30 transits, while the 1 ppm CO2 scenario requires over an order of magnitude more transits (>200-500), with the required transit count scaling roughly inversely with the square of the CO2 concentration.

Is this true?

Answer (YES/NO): NO